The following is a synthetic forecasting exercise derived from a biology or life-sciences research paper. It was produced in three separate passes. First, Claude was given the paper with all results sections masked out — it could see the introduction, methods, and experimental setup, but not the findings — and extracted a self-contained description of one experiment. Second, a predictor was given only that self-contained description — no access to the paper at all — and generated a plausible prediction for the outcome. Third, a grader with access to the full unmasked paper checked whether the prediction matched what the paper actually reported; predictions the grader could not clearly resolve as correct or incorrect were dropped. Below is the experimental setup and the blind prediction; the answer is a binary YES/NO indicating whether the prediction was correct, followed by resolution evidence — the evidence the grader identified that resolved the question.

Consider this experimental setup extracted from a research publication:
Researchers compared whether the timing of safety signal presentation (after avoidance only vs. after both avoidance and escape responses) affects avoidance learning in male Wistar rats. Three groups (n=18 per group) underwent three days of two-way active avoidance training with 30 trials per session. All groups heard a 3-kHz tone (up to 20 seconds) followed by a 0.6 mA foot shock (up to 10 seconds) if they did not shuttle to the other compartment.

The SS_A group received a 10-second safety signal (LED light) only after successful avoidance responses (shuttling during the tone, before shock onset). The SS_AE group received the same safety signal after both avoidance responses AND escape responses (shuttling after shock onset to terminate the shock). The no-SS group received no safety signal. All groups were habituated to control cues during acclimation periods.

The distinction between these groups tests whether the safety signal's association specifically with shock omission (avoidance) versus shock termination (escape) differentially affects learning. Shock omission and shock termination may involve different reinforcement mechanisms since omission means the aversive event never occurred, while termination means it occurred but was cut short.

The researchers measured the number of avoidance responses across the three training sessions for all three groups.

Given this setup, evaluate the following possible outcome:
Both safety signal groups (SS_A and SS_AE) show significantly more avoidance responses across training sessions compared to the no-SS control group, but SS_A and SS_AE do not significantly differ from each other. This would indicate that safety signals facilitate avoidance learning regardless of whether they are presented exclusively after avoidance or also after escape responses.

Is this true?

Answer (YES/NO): NO